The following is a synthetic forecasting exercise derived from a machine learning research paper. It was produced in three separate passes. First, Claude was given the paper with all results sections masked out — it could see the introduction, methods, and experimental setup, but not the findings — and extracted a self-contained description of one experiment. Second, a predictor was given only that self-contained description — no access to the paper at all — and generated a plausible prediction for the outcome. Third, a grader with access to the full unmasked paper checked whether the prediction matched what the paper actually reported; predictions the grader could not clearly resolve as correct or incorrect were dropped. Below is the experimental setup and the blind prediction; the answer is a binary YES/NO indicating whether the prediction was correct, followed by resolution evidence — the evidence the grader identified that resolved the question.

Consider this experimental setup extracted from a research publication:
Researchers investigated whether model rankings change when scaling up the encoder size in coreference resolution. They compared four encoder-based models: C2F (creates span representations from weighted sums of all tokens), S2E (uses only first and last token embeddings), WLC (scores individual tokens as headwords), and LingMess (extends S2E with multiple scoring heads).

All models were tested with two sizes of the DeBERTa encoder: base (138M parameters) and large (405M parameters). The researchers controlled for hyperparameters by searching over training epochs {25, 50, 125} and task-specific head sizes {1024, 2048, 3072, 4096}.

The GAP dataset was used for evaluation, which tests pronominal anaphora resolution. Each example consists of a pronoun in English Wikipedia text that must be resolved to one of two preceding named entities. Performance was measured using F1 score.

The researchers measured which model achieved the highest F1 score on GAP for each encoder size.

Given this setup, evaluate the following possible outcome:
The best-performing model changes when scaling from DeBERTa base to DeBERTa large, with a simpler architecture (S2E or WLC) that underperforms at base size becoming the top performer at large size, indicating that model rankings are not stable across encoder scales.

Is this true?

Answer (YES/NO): YES